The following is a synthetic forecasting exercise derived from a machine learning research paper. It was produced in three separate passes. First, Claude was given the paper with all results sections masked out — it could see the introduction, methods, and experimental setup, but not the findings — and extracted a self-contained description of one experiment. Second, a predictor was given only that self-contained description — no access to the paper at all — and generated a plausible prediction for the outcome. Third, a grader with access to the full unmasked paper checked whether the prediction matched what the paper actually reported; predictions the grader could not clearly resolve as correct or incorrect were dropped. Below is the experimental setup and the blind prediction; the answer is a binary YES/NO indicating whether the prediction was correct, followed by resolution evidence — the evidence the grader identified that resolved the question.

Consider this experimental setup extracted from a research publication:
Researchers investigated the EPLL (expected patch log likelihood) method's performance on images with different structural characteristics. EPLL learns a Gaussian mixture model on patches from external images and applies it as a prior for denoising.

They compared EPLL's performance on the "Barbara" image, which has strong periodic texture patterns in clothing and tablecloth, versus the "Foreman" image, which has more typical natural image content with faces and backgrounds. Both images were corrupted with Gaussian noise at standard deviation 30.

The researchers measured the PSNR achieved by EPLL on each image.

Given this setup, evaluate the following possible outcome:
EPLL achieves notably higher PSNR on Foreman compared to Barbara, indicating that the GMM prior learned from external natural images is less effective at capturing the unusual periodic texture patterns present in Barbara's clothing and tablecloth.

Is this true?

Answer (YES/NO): YES